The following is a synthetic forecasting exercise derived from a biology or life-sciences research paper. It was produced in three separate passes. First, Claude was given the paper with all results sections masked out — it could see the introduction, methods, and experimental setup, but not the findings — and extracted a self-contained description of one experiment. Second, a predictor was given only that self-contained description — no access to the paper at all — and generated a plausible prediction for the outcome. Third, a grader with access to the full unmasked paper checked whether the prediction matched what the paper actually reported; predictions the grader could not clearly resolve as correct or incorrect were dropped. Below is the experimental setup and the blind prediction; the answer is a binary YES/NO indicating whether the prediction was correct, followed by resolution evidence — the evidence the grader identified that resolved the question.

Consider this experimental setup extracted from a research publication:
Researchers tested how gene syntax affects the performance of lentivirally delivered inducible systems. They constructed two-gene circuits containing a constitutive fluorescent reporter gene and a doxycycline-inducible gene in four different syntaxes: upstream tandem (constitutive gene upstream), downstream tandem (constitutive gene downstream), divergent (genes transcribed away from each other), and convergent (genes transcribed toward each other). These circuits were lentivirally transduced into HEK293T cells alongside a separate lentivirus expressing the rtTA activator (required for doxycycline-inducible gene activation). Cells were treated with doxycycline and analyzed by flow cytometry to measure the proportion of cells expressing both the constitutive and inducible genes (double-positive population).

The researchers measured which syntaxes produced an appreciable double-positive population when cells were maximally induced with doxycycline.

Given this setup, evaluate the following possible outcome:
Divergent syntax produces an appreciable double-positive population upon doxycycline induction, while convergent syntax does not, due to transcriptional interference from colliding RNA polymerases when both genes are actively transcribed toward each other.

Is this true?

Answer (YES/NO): NO